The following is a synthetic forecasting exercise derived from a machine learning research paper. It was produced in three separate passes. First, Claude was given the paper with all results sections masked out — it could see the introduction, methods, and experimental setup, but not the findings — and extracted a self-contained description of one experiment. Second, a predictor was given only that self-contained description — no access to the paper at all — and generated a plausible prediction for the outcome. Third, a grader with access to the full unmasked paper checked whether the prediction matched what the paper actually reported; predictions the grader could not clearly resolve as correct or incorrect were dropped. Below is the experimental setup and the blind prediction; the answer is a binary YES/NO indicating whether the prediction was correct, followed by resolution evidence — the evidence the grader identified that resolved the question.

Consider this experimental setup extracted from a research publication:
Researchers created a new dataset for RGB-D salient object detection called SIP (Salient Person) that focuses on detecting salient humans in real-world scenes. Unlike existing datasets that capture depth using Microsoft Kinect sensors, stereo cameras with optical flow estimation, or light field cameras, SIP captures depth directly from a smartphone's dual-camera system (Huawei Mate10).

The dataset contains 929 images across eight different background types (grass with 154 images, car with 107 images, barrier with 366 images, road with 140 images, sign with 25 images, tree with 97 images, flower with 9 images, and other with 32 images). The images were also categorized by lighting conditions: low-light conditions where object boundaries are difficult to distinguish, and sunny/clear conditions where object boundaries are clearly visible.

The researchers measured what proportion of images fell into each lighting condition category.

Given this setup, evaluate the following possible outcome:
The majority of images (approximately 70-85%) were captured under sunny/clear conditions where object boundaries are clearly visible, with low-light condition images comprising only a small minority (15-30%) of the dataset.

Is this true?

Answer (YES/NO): YES